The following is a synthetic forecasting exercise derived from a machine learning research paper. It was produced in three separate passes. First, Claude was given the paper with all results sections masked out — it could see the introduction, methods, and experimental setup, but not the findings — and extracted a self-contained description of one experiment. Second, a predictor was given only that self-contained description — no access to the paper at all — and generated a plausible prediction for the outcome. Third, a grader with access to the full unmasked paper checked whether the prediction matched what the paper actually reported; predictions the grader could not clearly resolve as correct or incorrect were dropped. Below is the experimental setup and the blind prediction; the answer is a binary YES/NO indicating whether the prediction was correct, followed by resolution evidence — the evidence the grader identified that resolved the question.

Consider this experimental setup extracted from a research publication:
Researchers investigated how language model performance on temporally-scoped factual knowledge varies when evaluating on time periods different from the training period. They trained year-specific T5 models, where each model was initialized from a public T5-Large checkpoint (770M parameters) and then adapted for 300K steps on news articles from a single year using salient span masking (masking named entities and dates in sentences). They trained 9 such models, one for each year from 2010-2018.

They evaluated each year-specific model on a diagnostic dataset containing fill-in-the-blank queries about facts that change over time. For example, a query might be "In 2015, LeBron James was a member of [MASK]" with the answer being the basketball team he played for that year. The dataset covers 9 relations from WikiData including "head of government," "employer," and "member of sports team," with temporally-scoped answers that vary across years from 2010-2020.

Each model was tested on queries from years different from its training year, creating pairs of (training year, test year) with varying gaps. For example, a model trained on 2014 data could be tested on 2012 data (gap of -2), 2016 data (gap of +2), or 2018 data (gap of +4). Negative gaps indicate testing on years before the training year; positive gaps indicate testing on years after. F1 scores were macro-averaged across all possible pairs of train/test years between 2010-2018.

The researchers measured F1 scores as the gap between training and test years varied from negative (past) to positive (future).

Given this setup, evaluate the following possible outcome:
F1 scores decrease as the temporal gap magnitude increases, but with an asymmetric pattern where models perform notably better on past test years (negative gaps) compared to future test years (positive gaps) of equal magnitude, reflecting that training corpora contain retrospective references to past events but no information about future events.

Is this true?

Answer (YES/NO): YES